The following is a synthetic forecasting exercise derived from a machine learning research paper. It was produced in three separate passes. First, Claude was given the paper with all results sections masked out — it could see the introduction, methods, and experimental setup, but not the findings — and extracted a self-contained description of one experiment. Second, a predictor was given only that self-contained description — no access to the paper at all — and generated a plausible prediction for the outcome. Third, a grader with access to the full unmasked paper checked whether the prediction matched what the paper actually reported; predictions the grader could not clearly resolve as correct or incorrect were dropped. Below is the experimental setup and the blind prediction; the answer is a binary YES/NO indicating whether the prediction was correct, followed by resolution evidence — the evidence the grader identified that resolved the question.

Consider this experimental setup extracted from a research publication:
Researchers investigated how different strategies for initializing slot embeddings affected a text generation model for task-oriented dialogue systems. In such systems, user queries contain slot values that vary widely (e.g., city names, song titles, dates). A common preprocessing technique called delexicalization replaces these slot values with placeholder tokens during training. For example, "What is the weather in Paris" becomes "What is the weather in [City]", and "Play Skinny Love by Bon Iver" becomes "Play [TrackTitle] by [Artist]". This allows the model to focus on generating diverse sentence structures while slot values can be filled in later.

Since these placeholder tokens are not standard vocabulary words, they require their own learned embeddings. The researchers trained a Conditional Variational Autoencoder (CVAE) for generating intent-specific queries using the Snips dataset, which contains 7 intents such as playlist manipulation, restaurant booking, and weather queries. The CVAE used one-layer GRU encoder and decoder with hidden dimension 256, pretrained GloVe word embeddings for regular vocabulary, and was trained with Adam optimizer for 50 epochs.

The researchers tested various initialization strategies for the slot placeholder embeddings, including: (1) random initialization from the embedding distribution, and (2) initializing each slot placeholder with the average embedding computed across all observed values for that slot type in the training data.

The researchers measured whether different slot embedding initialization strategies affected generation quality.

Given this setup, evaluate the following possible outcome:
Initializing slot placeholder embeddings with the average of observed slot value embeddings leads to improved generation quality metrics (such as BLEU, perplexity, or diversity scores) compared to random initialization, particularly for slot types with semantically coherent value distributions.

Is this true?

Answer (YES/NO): NO